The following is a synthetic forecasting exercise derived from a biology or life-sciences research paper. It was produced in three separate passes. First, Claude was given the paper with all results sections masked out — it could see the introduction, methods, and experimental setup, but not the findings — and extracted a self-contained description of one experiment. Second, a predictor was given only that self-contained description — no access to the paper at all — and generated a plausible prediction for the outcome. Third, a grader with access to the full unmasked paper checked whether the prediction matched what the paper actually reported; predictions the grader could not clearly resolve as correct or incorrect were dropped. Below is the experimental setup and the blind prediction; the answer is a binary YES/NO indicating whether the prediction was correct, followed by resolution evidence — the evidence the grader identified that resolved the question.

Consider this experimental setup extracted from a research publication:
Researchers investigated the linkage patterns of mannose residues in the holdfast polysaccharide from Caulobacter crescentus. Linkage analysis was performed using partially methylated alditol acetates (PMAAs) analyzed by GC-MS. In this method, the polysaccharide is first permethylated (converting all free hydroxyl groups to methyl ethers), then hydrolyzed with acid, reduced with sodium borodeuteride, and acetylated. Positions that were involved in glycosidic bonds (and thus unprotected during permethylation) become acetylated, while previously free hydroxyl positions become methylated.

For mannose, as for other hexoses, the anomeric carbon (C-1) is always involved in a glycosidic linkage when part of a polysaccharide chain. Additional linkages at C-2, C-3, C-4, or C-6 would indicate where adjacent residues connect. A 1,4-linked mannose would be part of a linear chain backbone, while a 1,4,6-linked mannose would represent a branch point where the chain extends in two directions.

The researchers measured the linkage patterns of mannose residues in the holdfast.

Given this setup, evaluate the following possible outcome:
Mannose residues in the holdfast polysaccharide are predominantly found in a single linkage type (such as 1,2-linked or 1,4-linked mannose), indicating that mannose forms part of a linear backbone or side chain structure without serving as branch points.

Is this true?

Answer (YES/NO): NO